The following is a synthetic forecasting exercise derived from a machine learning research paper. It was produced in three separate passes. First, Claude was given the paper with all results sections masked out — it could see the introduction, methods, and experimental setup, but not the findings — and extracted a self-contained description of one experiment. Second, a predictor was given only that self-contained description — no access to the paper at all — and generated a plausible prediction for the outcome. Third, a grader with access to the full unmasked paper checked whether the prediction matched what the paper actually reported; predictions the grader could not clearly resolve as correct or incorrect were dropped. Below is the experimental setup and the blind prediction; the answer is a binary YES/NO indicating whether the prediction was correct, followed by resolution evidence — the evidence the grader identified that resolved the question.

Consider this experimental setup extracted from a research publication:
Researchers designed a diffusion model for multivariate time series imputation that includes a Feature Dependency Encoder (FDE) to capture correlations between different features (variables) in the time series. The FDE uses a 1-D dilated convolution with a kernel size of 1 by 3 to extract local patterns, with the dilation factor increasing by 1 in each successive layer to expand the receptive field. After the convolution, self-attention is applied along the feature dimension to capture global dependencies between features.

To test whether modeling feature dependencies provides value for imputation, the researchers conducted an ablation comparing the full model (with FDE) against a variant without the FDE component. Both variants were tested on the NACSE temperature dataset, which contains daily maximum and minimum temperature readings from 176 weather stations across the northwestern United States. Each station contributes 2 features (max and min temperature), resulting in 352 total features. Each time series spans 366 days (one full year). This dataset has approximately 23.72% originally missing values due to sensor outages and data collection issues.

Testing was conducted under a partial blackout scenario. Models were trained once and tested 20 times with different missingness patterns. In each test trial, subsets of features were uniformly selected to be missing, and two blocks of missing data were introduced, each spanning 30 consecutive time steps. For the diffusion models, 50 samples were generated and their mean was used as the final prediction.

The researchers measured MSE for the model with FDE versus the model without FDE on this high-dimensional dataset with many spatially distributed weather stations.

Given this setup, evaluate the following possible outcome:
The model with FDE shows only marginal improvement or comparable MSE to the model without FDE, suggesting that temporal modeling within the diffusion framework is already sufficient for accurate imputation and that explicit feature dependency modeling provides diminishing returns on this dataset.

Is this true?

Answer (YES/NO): NO